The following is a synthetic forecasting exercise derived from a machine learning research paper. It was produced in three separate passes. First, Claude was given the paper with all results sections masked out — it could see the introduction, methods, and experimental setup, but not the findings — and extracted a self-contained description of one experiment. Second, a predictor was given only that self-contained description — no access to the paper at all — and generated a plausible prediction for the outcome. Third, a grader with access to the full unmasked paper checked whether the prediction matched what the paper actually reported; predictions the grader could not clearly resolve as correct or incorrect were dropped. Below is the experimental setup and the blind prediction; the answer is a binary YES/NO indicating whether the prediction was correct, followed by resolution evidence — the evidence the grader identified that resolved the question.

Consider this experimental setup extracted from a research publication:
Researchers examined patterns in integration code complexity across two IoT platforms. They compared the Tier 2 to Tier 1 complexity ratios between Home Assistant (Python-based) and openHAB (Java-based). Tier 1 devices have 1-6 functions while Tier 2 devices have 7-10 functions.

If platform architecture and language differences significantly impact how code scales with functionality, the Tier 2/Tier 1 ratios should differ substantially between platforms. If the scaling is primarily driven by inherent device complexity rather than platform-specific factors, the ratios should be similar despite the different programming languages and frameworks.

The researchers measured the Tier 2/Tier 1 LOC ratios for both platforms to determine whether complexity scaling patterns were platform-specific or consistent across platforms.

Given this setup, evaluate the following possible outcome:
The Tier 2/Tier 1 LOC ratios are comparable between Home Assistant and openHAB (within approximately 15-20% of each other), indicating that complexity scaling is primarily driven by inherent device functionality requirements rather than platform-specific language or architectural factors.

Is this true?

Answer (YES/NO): YES